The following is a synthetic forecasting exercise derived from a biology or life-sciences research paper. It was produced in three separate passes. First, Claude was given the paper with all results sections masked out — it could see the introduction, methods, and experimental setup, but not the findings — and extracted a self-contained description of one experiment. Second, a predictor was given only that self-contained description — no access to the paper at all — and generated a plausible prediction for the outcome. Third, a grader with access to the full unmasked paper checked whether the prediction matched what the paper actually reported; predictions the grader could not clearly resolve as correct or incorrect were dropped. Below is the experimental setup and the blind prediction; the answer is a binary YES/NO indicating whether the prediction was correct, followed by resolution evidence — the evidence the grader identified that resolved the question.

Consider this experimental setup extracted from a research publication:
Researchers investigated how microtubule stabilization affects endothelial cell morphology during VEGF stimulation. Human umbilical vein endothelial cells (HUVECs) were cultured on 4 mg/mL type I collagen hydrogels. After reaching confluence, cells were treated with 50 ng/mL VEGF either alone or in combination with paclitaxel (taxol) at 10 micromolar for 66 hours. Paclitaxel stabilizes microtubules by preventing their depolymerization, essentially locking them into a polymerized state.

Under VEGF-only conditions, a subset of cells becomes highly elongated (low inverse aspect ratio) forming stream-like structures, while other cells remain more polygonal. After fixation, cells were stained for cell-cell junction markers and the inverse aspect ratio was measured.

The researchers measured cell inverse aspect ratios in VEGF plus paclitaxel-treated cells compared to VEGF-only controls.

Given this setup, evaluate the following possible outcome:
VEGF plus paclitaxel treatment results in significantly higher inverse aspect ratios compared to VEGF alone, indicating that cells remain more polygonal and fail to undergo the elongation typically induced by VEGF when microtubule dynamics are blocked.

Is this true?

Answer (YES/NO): YES